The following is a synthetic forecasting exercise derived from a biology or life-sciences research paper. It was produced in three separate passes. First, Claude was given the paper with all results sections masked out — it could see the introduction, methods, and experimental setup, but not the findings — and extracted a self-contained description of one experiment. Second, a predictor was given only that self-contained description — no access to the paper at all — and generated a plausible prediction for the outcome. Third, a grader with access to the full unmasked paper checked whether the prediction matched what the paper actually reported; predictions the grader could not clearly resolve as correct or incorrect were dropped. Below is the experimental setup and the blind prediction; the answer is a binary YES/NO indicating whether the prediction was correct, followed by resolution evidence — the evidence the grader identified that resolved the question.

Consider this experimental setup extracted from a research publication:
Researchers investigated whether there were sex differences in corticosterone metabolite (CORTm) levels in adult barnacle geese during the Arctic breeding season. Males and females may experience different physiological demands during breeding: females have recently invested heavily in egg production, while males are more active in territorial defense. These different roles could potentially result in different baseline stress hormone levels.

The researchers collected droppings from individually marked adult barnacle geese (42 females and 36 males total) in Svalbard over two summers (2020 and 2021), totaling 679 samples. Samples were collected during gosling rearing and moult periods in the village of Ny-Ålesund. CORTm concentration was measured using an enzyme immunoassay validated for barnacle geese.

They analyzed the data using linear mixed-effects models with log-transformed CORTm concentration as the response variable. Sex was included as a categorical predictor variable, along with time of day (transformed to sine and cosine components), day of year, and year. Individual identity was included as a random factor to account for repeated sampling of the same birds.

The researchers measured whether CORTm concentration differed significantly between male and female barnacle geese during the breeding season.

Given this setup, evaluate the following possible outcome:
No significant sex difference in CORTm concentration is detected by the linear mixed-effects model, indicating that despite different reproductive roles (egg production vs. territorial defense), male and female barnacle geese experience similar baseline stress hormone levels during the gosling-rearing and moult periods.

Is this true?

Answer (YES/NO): YES